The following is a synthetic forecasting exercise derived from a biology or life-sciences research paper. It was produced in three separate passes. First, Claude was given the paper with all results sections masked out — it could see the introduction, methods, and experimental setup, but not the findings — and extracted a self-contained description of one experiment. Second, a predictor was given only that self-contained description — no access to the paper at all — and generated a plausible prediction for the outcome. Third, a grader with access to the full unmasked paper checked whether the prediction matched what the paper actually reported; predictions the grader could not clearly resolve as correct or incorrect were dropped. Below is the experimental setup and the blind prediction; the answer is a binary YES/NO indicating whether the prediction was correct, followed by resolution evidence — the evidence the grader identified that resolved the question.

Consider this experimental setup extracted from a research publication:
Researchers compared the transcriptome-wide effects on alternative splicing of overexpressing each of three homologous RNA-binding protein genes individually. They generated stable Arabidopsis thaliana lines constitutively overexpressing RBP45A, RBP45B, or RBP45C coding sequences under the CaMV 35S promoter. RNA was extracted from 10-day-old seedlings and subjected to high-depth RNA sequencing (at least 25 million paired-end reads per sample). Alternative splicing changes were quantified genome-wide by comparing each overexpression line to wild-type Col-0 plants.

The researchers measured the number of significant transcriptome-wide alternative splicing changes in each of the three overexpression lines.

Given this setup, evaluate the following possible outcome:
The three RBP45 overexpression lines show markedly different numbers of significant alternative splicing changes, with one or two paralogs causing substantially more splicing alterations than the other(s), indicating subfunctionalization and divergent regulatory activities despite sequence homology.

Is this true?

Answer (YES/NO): YES